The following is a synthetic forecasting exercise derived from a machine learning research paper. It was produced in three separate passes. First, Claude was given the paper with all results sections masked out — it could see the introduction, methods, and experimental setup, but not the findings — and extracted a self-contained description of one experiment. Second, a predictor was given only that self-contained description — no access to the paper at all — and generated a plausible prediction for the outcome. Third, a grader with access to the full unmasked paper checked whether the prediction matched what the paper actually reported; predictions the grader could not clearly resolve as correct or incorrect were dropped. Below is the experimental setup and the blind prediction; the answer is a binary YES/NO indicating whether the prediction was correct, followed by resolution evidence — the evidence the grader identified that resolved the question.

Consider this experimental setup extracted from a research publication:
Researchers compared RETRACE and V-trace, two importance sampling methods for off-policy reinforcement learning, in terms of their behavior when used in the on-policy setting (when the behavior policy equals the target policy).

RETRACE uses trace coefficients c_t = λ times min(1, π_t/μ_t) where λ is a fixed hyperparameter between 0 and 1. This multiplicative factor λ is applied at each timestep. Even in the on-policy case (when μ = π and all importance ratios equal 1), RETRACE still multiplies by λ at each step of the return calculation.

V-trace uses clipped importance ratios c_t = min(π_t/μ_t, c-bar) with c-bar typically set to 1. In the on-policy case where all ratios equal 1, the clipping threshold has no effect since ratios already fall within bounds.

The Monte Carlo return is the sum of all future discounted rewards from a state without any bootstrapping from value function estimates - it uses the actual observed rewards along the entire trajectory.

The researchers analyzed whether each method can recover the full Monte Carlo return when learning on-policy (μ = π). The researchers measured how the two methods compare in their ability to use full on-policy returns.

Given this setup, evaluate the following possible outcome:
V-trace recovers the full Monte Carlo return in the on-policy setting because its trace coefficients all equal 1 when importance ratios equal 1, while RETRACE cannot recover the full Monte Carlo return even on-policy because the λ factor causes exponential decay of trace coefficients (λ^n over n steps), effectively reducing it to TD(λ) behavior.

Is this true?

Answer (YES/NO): NO